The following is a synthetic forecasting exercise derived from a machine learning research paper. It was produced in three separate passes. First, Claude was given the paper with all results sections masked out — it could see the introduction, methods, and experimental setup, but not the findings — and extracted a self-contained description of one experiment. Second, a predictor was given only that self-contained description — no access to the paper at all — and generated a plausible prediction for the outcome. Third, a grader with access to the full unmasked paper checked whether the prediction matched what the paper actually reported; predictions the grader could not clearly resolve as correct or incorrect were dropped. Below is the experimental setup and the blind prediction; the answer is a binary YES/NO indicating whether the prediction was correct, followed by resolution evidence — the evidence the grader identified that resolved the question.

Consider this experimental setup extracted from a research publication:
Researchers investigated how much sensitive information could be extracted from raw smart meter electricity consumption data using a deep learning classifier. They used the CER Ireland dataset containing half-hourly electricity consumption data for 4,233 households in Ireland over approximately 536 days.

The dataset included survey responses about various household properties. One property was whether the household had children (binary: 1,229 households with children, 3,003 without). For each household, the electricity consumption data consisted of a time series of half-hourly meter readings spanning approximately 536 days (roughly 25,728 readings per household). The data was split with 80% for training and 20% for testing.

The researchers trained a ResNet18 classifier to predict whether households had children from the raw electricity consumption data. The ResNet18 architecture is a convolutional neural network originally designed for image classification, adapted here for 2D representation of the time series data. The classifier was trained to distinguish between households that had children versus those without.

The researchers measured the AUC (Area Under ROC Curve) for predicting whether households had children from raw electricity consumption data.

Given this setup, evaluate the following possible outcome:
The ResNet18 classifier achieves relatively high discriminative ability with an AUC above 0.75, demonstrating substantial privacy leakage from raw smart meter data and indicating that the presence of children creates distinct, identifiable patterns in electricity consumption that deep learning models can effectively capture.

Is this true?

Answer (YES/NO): YES